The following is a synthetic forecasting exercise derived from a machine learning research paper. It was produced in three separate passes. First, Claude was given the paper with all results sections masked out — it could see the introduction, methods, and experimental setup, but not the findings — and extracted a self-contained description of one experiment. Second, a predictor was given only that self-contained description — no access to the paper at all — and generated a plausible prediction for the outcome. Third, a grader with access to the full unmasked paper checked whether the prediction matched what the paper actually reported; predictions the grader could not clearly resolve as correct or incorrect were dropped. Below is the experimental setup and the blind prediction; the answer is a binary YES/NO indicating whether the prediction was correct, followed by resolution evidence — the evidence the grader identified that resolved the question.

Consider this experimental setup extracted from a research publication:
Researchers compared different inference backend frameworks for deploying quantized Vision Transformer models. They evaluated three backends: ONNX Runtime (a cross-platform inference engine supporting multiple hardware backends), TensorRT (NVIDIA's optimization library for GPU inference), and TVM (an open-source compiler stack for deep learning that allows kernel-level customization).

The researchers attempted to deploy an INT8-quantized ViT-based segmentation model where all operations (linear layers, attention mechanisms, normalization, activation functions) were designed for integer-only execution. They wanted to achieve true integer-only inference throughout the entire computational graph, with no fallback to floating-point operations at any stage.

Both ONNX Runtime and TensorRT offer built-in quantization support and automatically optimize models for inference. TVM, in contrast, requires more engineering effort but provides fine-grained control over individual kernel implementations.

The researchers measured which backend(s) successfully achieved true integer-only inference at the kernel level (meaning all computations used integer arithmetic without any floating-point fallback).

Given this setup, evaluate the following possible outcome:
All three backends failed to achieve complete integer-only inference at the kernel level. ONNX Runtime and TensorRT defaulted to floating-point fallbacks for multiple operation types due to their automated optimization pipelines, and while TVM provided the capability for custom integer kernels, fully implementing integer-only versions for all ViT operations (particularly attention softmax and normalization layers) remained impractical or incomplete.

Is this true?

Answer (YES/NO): NO